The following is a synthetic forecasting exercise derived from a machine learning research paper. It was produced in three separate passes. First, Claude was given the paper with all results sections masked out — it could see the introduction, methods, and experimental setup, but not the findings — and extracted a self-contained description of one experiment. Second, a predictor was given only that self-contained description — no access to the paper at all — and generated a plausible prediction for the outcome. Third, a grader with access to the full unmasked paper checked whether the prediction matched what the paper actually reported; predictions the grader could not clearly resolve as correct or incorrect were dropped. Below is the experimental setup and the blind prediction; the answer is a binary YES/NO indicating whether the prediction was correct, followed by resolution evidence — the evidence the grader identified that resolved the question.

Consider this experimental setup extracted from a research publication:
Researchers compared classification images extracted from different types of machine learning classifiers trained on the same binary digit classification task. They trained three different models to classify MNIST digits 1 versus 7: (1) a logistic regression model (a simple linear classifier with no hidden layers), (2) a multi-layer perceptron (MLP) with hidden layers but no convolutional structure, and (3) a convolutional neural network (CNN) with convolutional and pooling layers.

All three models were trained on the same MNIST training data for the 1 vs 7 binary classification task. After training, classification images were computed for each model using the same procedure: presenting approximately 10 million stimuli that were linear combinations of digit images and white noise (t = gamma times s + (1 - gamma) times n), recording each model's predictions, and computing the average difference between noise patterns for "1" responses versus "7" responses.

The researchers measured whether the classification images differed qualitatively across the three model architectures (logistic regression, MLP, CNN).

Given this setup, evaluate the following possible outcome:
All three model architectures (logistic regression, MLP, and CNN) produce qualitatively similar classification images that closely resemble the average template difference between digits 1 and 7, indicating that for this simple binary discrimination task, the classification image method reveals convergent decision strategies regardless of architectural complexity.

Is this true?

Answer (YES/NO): NO